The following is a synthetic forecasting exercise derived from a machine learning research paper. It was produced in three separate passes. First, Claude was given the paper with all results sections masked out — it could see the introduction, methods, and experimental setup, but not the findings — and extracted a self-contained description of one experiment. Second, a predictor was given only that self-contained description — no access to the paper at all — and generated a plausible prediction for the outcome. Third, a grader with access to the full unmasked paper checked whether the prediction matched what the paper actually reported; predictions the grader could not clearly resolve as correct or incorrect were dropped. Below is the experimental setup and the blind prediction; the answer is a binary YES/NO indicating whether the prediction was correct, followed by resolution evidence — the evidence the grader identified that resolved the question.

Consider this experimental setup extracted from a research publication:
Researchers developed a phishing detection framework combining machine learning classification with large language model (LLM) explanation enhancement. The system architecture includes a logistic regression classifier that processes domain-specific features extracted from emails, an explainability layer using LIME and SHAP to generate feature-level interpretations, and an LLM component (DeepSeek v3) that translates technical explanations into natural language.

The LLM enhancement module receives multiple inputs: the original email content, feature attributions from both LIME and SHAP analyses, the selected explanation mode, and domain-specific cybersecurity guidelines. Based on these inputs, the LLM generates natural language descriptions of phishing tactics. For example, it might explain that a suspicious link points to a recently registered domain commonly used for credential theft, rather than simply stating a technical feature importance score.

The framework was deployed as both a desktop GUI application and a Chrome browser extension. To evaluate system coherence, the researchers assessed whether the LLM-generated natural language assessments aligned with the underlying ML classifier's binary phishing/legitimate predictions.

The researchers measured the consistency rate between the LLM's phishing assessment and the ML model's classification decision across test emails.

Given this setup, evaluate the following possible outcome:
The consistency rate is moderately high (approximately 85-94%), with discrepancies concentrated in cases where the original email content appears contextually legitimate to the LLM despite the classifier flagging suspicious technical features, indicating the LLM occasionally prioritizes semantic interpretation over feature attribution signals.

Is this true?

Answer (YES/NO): NO